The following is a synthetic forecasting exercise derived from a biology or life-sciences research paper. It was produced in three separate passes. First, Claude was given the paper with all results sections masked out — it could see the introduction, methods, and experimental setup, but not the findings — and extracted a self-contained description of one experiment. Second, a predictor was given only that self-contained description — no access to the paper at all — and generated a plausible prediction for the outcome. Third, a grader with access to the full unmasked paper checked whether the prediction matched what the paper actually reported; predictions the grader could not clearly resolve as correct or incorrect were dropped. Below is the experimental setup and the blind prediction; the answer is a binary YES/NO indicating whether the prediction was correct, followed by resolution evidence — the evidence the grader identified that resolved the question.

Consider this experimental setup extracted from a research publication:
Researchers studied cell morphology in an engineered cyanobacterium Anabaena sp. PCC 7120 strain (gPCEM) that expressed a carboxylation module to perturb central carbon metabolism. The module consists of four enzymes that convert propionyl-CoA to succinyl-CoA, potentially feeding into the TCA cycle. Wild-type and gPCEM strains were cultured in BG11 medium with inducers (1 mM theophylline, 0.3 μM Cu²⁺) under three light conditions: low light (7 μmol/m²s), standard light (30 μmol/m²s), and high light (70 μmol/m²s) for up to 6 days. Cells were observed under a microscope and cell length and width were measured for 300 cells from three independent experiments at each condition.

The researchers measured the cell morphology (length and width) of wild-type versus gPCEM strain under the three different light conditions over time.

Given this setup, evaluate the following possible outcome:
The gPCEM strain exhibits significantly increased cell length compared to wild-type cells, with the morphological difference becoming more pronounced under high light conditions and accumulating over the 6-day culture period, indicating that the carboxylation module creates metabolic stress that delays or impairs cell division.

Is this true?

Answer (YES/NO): NO